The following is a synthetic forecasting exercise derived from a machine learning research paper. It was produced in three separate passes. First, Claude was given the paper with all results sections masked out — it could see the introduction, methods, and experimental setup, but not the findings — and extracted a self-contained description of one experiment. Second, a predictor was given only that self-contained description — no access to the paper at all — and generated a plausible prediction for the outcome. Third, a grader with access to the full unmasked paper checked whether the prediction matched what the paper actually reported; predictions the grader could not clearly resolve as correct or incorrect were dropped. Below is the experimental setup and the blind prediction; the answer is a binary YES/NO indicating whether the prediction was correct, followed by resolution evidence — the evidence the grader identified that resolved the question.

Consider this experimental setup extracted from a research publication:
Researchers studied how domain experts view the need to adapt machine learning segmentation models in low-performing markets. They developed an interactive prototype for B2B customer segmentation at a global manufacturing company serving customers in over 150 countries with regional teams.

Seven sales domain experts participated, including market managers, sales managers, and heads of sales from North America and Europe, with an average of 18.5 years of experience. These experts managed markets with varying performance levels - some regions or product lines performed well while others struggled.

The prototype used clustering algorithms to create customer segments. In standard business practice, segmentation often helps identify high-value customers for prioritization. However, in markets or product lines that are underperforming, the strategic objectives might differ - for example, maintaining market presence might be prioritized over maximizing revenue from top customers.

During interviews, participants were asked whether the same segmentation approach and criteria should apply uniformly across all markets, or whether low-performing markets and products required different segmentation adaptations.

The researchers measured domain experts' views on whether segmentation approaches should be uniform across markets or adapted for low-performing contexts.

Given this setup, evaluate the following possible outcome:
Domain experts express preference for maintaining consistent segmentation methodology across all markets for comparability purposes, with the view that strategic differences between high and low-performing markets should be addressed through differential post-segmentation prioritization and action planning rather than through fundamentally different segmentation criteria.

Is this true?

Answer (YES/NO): NO